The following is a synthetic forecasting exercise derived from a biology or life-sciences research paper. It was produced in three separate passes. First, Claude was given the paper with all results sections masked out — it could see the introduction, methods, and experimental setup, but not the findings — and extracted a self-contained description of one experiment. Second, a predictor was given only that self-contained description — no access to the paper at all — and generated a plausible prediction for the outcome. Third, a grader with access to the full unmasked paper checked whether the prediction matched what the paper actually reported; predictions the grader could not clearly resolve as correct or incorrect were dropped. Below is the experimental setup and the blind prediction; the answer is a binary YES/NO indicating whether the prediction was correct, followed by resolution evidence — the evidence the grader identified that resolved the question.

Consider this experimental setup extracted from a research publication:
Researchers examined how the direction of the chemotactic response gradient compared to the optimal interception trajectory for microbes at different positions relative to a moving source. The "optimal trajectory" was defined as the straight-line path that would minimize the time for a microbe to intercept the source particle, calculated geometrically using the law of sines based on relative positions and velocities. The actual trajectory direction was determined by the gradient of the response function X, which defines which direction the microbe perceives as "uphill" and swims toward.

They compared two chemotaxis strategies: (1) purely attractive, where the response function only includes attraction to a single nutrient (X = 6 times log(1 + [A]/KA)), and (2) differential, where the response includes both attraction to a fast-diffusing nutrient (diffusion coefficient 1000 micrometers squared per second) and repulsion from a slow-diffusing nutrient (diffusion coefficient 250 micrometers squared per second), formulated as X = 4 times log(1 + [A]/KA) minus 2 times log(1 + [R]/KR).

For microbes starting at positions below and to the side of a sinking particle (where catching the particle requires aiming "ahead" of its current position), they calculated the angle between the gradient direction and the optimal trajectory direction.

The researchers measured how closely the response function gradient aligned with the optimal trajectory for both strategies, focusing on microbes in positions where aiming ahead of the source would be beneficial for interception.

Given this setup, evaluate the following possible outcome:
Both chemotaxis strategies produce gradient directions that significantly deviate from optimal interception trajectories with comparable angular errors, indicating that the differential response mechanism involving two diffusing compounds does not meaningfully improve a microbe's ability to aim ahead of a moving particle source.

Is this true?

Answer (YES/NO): NO